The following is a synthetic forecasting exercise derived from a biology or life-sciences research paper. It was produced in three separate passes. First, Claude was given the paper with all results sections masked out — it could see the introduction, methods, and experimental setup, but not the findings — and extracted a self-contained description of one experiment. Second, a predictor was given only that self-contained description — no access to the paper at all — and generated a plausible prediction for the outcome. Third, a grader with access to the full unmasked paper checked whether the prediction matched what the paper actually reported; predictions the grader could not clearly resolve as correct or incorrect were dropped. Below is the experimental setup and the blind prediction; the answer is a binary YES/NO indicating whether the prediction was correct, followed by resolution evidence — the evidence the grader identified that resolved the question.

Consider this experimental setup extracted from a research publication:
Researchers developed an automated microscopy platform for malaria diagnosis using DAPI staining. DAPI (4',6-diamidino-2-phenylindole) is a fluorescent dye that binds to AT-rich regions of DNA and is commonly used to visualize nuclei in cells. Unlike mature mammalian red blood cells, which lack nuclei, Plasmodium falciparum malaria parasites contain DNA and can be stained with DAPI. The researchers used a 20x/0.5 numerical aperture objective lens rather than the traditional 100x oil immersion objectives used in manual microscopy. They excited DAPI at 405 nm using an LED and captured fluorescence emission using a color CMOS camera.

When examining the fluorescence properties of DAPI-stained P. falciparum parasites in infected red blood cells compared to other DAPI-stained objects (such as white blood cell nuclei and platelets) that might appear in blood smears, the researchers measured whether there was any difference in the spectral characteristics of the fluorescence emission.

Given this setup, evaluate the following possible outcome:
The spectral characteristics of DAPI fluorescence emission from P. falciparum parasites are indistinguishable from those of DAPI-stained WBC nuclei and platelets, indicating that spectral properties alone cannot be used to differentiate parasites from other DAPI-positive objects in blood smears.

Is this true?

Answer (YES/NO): NO